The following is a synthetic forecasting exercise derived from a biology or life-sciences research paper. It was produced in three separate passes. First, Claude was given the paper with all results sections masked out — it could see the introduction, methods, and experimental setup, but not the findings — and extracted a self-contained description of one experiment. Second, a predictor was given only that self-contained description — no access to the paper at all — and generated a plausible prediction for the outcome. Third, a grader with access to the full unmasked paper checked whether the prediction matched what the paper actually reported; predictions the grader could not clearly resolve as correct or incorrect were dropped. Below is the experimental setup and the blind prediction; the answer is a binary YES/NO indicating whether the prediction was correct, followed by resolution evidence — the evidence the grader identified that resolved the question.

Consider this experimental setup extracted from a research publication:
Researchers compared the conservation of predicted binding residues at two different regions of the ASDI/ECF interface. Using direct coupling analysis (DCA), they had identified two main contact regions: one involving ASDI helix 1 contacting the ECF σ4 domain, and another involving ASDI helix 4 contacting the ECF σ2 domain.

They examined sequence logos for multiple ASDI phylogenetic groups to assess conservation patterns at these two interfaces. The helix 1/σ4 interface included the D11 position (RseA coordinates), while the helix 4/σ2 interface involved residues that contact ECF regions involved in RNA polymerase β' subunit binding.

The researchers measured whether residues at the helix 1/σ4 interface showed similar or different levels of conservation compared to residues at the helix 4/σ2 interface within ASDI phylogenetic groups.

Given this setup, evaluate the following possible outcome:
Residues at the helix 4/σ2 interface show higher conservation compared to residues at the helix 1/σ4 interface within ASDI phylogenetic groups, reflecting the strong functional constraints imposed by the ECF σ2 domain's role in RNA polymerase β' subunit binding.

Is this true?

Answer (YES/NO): NO